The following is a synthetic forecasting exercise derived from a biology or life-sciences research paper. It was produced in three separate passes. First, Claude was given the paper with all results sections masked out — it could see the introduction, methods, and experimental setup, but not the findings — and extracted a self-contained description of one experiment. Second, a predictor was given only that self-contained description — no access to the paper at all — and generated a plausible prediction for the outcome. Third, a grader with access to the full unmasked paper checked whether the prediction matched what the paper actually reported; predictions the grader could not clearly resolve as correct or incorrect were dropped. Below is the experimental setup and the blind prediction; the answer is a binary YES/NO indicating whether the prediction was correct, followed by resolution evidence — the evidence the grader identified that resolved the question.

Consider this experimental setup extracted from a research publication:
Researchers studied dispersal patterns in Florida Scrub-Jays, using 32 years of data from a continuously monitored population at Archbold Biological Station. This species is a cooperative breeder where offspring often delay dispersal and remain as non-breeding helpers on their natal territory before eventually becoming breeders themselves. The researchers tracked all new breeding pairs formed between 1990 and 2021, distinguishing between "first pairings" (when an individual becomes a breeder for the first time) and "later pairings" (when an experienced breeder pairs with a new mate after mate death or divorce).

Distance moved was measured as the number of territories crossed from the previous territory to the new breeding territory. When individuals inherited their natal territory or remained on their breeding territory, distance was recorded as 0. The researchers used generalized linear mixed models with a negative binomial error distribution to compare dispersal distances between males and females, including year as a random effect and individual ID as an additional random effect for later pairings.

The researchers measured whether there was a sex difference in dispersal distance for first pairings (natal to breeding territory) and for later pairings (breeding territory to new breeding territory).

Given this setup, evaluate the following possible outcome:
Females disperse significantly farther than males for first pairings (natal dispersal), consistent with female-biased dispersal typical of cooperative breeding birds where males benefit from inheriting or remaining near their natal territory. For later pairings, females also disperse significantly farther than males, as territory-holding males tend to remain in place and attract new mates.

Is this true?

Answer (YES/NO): YES